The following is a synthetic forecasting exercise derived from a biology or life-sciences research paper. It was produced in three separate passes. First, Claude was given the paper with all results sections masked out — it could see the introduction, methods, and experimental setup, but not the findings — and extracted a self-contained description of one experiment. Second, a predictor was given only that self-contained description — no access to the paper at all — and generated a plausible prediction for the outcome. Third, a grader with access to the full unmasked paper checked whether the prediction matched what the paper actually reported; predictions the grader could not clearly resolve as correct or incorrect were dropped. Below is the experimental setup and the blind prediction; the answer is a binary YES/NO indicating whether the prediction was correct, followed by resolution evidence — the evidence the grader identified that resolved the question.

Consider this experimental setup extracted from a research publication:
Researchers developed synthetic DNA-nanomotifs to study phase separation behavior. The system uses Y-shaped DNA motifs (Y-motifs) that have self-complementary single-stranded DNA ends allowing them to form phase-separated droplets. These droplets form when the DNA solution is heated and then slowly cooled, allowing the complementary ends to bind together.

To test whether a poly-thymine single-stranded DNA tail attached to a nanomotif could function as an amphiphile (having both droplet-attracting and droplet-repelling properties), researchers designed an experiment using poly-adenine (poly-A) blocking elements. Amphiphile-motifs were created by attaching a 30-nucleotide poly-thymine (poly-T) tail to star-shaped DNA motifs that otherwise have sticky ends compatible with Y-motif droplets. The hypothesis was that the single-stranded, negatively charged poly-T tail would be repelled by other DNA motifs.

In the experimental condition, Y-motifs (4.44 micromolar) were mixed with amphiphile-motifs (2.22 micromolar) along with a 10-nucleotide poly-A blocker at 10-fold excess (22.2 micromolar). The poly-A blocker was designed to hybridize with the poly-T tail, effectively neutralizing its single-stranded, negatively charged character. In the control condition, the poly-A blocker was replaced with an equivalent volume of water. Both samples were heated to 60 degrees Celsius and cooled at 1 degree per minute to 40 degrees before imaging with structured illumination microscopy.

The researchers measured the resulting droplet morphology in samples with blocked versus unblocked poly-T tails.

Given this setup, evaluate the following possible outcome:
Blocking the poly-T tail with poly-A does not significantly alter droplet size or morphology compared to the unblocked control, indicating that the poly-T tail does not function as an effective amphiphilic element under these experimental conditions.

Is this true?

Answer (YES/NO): NO